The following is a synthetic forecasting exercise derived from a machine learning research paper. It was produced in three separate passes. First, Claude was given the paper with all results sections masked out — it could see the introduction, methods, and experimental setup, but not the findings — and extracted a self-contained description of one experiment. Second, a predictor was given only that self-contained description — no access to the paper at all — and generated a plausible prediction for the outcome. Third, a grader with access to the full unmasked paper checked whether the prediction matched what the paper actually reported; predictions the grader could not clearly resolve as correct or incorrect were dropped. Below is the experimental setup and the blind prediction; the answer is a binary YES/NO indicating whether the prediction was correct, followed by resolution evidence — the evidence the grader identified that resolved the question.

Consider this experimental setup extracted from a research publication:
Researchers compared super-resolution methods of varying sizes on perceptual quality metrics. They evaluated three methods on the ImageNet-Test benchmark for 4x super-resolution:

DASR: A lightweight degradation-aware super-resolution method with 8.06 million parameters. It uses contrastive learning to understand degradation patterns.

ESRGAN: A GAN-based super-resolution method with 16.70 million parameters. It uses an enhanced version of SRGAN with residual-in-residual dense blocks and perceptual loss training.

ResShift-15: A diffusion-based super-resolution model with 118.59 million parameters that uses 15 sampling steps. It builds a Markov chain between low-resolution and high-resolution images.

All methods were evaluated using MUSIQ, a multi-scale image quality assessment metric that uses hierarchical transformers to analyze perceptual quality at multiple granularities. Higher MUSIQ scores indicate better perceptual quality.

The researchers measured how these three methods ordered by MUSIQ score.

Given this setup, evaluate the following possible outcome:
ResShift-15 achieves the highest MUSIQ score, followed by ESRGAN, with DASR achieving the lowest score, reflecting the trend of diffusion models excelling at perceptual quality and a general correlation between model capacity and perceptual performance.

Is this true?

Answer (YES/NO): NO